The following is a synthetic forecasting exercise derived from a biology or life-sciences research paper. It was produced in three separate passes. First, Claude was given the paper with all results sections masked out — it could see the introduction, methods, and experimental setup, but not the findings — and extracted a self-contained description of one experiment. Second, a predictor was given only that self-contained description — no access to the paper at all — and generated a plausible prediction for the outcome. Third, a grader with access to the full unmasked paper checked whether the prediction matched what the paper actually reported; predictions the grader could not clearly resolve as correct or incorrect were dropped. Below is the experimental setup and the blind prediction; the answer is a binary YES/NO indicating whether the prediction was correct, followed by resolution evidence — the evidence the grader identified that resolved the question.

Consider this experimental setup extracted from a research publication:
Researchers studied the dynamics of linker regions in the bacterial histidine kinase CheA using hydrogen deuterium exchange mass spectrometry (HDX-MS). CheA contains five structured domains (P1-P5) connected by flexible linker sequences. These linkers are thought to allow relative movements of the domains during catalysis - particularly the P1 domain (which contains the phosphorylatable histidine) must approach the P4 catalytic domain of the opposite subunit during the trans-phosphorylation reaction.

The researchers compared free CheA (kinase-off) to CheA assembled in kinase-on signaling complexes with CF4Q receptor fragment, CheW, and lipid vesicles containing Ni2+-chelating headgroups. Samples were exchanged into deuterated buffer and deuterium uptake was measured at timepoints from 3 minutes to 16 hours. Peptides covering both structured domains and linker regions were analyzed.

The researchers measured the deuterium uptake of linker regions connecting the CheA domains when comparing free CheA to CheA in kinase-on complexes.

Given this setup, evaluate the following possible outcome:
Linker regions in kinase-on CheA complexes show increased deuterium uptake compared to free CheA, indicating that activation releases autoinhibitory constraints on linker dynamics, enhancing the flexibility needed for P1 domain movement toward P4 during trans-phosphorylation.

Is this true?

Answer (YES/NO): NO